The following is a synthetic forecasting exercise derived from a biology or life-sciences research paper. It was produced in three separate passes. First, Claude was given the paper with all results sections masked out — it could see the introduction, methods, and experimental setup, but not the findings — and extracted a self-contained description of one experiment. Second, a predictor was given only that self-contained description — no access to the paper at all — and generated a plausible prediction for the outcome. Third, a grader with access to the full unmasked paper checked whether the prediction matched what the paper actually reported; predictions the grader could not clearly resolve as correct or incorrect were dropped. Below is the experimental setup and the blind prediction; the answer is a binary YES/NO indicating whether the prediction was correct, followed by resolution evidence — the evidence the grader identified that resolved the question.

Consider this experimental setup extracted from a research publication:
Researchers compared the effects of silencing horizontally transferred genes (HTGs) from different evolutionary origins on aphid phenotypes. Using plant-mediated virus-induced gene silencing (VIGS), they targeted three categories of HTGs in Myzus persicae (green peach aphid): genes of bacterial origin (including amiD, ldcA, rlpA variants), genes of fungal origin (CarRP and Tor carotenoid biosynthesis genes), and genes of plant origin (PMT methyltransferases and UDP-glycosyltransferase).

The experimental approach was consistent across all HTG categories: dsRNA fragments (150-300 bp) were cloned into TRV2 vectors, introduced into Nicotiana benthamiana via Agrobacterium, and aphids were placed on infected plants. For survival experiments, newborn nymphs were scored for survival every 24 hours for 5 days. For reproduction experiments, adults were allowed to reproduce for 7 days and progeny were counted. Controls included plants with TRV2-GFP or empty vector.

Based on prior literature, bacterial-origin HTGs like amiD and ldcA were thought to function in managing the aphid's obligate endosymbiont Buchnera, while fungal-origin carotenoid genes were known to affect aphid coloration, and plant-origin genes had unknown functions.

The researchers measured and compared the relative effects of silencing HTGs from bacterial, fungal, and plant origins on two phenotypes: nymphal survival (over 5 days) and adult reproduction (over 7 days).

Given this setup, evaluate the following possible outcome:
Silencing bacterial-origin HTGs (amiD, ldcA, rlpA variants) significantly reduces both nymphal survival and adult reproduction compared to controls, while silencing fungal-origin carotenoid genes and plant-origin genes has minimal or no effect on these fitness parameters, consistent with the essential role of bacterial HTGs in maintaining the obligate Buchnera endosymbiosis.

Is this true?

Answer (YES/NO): NO